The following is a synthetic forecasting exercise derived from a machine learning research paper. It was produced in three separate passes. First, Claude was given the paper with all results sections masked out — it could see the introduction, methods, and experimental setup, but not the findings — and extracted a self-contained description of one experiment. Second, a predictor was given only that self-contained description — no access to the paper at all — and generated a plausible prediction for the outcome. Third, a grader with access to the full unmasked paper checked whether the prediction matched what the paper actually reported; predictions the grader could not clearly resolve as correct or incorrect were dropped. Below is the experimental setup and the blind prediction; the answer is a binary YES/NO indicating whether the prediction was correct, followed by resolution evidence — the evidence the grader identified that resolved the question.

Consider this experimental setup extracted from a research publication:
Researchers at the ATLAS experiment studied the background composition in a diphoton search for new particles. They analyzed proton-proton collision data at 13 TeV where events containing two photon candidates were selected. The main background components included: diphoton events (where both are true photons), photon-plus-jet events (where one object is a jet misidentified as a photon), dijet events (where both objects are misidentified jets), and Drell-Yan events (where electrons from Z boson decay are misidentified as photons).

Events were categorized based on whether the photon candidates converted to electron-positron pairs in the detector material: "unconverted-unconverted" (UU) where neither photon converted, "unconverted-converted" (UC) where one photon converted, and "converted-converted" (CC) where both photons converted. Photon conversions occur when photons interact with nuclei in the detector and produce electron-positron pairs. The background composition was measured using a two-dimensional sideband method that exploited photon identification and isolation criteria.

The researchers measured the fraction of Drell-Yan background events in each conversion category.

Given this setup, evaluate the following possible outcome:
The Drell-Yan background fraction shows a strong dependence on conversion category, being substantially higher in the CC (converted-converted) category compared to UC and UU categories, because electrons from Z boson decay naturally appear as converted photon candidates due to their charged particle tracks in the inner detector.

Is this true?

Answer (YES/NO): YES